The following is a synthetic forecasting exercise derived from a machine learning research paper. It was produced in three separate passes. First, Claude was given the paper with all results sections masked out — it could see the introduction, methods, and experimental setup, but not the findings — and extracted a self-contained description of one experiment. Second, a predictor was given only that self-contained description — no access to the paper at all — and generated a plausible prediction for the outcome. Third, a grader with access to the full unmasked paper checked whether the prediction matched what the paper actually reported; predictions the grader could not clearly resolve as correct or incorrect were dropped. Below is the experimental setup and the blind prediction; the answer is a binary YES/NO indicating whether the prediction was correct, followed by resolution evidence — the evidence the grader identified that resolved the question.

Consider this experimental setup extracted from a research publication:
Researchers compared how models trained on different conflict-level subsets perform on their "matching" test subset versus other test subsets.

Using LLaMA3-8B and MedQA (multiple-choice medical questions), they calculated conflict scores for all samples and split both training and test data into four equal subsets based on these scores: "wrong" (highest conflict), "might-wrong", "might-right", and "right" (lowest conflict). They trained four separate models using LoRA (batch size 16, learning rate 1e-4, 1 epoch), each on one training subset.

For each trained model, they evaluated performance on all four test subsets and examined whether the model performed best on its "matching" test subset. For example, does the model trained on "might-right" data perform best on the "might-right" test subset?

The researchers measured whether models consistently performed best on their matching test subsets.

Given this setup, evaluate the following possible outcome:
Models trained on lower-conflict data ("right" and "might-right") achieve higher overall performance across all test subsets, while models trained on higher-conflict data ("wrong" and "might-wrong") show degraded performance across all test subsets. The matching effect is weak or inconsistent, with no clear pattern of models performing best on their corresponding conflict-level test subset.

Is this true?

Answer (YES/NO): NO